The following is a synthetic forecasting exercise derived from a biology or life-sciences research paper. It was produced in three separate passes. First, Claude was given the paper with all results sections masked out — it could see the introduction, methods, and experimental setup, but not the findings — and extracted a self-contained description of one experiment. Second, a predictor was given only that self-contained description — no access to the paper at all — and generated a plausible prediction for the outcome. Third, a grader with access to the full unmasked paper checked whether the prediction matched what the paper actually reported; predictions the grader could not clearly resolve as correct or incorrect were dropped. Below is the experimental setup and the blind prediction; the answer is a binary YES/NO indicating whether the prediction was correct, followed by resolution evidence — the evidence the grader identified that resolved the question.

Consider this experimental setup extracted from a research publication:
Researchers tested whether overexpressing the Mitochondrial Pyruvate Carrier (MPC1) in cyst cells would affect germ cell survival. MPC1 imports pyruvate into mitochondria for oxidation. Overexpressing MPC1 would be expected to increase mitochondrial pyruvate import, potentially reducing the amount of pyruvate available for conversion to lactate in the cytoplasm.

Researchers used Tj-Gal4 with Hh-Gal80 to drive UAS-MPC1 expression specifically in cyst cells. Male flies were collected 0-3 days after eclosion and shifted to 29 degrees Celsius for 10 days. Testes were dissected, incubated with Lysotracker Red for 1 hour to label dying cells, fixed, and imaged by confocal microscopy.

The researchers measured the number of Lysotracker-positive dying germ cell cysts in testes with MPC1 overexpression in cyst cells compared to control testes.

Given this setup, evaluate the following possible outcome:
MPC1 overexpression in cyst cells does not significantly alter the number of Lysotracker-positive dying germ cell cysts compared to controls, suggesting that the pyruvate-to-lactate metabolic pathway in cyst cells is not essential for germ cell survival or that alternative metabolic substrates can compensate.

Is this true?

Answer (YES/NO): NO